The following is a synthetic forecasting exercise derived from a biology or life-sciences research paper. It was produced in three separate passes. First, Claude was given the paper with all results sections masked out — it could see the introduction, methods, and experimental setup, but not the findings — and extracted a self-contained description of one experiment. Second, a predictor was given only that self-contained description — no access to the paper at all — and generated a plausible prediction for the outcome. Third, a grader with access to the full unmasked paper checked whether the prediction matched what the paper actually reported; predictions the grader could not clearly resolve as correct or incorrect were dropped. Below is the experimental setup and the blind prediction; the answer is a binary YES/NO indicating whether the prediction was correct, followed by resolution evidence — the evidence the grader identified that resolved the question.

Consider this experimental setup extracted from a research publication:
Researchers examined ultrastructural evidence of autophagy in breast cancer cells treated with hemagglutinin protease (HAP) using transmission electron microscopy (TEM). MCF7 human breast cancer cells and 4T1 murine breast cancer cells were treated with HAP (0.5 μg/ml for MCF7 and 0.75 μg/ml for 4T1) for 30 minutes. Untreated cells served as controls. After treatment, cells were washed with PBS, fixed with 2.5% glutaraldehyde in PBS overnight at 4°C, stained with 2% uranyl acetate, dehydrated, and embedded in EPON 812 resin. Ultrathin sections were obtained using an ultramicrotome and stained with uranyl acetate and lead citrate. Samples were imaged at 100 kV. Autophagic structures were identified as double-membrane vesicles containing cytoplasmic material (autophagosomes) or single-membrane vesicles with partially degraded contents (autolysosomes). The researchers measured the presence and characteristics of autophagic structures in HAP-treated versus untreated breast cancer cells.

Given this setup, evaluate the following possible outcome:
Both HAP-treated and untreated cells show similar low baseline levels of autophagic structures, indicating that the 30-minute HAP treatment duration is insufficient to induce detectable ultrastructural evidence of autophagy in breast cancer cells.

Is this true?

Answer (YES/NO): NO